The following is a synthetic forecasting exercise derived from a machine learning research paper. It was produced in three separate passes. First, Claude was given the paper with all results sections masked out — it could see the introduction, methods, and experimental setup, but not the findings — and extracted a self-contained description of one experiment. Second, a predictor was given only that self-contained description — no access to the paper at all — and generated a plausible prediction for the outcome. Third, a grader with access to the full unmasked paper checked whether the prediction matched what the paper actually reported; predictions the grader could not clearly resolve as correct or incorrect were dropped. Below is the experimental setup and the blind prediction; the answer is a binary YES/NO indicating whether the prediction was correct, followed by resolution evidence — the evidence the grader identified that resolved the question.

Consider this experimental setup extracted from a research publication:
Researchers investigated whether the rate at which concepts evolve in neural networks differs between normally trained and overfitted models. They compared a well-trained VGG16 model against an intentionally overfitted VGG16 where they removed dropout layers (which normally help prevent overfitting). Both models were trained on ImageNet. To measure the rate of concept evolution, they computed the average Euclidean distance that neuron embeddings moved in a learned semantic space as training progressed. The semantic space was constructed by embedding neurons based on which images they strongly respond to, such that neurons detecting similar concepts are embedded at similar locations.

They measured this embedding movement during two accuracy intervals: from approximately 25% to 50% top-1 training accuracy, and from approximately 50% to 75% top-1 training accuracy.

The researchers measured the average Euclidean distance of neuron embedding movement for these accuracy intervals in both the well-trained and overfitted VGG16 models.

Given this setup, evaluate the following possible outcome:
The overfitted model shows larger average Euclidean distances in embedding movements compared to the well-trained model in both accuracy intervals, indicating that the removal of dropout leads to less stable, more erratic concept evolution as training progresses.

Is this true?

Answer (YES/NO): NO